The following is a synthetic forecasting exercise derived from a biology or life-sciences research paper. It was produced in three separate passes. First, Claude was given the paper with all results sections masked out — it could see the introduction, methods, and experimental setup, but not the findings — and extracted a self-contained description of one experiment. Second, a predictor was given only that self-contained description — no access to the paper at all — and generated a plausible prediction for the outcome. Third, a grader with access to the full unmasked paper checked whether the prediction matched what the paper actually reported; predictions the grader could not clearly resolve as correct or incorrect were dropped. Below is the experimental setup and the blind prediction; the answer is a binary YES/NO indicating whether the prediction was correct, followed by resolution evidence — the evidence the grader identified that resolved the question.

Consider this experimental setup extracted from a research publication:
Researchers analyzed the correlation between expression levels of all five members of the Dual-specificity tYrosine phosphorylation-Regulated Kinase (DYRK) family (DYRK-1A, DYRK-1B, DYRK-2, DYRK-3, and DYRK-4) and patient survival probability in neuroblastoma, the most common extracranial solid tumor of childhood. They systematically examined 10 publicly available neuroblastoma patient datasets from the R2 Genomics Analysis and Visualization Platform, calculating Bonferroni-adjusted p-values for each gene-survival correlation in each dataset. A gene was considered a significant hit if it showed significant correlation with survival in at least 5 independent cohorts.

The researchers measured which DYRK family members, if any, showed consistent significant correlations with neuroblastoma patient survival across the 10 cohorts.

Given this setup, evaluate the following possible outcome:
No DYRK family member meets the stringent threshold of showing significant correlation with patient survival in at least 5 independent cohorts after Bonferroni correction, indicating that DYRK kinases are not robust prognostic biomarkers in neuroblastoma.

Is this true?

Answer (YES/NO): NO